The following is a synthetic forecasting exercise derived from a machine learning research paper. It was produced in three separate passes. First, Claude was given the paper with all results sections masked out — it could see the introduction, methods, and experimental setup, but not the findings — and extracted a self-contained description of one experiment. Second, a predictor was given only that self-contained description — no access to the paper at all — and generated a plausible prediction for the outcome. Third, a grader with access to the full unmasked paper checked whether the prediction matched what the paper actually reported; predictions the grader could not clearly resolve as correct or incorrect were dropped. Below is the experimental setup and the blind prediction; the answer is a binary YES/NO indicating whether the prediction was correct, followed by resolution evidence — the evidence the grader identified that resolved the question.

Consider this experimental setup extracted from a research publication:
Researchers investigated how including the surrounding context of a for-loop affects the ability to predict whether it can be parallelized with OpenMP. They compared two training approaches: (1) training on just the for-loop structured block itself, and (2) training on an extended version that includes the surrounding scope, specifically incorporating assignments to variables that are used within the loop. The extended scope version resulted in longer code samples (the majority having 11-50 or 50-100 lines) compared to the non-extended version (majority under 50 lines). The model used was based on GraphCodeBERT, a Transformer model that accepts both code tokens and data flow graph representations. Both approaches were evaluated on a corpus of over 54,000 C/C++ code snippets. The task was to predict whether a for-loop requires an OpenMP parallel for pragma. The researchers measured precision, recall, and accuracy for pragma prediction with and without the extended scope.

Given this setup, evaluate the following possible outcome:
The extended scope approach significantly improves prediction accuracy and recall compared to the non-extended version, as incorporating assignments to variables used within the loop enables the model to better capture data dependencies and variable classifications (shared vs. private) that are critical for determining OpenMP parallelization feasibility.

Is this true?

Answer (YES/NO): NO